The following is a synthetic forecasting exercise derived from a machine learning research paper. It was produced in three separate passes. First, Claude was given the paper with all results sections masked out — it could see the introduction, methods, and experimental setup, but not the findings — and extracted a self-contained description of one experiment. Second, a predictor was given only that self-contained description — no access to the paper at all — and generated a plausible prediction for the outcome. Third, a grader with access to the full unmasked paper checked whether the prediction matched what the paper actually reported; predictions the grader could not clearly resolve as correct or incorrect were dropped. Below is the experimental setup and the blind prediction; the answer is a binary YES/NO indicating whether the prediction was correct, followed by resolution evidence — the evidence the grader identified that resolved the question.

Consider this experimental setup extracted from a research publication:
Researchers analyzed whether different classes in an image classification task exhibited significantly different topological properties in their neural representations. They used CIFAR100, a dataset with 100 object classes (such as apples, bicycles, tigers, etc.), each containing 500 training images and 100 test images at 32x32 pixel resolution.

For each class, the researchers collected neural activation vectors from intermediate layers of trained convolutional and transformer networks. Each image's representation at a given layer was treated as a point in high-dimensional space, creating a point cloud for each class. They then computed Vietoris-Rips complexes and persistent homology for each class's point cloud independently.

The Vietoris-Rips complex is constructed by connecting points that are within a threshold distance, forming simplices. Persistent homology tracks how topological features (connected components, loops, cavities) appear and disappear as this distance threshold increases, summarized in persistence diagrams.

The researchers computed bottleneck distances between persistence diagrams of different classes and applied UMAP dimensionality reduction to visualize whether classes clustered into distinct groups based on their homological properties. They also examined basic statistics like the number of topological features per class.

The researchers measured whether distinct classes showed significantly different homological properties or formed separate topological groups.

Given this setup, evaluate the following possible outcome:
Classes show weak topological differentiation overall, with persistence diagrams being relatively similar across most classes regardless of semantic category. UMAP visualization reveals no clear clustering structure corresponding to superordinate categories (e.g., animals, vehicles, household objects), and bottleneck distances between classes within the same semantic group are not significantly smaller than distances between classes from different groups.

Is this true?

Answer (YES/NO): YES